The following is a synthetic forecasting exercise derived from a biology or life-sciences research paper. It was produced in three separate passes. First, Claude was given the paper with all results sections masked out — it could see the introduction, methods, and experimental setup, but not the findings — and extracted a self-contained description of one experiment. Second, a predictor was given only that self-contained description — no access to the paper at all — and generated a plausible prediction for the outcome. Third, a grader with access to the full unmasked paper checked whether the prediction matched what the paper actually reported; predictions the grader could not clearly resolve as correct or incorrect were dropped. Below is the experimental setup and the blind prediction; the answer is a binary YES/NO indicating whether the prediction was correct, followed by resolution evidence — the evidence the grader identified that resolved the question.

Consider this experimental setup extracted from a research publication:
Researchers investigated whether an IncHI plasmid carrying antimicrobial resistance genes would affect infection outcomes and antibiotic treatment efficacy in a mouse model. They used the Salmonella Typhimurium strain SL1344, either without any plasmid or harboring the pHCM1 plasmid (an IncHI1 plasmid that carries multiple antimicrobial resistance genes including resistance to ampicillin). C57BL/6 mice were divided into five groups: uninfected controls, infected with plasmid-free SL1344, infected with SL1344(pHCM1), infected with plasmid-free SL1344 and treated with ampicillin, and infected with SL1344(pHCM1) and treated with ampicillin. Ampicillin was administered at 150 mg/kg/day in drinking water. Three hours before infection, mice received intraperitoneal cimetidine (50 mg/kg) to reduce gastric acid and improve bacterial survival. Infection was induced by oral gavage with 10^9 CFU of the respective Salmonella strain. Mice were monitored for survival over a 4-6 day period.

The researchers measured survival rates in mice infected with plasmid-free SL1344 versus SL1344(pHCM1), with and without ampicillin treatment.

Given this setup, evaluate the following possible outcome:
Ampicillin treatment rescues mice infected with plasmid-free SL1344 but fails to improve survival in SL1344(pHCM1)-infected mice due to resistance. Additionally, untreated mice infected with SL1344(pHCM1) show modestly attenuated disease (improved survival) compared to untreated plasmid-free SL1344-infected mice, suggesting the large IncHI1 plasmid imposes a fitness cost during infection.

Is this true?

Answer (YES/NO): NO